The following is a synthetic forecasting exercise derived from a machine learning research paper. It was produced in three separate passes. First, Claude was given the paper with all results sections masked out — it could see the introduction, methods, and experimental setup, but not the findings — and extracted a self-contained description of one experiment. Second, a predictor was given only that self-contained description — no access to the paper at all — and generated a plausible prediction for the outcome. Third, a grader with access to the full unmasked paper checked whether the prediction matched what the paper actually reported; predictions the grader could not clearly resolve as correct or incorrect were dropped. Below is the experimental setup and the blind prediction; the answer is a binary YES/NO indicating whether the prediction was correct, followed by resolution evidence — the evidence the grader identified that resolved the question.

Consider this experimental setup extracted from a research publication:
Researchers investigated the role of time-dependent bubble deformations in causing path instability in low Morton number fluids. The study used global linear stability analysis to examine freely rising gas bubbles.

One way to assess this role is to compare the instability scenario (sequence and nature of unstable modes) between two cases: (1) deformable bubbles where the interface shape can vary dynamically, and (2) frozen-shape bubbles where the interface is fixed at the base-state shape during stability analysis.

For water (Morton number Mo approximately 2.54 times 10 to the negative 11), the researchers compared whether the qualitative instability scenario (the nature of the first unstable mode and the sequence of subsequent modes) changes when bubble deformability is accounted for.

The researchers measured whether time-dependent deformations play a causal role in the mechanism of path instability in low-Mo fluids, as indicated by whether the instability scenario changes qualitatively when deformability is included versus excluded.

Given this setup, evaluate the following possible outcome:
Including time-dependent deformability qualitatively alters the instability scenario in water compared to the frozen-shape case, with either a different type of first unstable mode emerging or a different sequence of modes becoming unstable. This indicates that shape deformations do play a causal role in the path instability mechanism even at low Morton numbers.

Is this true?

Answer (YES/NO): NO